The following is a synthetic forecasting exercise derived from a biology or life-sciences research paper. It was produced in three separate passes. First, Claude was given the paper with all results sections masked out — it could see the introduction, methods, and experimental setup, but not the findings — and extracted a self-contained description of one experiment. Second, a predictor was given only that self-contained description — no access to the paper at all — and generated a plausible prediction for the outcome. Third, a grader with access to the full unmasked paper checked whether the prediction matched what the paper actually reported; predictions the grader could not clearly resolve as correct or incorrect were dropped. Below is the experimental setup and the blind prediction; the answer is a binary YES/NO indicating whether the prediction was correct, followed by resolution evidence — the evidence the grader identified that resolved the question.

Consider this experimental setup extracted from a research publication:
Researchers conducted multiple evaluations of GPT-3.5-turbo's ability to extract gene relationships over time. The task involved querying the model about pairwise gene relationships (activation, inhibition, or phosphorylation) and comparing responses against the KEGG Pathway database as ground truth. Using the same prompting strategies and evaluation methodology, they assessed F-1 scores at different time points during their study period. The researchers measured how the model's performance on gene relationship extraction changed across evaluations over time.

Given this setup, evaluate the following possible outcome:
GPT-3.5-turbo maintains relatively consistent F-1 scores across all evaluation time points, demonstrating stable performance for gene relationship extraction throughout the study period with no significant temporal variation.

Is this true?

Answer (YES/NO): NO